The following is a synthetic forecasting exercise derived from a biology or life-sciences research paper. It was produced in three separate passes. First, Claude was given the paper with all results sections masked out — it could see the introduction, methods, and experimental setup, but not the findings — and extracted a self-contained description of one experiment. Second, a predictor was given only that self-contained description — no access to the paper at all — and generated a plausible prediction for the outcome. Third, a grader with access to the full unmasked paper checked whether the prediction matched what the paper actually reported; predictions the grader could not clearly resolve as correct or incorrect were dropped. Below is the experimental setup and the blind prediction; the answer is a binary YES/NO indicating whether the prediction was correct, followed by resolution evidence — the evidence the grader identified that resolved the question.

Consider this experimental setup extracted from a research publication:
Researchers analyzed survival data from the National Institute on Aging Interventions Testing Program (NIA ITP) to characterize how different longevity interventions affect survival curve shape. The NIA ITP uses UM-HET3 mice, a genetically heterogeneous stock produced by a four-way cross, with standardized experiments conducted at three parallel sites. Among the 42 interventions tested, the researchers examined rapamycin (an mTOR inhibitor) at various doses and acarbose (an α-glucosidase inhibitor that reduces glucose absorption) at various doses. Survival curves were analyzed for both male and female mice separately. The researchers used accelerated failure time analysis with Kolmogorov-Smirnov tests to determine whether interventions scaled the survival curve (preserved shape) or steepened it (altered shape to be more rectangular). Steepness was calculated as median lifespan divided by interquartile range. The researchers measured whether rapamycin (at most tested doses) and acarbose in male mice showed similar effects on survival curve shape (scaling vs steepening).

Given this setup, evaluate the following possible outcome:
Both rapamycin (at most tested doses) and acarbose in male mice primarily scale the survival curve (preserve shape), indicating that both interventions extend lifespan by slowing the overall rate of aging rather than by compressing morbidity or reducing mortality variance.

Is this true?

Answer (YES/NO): NO